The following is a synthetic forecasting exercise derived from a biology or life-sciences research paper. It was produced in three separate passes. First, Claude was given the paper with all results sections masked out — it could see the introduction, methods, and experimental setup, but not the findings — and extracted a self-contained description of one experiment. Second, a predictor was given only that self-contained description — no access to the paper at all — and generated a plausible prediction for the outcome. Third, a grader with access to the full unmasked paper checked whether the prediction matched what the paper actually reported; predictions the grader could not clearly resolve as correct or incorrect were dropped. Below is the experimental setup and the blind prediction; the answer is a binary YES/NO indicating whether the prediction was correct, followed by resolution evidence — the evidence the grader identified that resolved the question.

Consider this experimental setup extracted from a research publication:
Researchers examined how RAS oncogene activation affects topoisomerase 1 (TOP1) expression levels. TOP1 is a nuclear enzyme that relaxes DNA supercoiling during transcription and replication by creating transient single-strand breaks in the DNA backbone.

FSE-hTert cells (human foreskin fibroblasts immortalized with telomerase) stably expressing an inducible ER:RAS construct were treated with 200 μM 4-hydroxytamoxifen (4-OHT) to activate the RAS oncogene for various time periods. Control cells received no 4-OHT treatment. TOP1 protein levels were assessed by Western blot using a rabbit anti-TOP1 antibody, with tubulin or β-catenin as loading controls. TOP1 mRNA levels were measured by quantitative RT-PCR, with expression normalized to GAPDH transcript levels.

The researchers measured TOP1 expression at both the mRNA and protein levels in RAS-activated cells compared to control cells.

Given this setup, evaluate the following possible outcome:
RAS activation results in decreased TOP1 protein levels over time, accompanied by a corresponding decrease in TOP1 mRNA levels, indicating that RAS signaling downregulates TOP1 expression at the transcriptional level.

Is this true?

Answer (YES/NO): NO